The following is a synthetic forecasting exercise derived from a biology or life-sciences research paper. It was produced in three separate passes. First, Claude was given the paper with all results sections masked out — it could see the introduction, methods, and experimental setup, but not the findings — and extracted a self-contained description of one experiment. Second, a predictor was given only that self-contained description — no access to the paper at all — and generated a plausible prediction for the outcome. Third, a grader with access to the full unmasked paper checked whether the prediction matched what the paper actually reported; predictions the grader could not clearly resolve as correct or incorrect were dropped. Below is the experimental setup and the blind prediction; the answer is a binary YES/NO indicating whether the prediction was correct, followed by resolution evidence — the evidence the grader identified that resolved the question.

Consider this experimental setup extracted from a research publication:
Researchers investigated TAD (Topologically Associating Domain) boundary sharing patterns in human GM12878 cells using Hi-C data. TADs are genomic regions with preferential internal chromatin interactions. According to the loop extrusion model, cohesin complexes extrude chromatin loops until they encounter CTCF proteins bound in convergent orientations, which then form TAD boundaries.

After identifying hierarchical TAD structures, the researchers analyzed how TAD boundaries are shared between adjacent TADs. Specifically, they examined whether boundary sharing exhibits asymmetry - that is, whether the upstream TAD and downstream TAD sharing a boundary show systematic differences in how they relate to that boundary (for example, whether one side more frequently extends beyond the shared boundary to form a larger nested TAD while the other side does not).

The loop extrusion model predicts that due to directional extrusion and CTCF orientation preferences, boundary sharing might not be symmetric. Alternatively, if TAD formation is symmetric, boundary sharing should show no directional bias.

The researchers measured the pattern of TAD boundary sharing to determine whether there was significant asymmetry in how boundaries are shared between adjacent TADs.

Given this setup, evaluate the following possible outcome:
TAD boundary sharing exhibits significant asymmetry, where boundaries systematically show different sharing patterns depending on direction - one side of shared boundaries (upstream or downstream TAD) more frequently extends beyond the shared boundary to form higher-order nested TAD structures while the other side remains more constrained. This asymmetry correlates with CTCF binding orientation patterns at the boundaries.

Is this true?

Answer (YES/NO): NO